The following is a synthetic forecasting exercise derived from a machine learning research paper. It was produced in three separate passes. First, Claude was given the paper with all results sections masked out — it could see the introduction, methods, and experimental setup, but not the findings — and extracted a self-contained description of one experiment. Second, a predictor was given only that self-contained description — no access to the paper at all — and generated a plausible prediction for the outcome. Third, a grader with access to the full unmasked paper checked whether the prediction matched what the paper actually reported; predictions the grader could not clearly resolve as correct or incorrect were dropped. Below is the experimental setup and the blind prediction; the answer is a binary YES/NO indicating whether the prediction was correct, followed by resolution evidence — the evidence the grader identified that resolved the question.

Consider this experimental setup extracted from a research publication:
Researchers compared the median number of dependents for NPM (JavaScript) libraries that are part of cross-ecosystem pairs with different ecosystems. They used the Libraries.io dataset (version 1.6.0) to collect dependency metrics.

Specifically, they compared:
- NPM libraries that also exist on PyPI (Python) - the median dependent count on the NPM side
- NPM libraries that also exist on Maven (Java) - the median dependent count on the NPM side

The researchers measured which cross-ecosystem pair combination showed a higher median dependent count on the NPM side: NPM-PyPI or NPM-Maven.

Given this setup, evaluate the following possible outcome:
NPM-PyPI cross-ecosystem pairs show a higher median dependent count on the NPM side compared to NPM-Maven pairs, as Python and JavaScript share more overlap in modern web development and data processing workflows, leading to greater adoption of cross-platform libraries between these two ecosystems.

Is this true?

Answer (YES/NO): NO